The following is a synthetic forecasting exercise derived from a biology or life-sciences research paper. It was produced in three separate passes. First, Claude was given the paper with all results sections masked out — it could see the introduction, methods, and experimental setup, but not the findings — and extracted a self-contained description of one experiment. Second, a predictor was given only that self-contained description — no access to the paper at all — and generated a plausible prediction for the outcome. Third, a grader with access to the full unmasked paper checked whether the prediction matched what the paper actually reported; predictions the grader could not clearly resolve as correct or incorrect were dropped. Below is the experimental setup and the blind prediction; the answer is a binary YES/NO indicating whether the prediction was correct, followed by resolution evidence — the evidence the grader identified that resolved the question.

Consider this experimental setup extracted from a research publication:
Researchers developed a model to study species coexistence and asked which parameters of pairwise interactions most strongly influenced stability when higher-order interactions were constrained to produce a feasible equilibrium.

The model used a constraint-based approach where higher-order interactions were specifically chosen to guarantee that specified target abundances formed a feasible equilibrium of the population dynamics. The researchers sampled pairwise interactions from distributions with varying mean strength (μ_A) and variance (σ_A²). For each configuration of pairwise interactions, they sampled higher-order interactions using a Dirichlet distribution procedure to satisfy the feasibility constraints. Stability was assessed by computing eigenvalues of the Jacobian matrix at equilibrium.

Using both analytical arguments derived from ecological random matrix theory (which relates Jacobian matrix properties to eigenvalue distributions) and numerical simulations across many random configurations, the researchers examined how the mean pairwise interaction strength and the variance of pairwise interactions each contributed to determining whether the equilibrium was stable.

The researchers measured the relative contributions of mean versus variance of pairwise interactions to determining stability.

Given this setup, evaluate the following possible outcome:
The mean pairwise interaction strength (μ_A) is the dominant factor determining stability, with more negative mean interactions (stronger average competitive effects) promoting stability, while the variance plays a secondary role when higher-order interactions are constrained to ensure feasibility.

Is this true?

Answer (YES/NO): NO